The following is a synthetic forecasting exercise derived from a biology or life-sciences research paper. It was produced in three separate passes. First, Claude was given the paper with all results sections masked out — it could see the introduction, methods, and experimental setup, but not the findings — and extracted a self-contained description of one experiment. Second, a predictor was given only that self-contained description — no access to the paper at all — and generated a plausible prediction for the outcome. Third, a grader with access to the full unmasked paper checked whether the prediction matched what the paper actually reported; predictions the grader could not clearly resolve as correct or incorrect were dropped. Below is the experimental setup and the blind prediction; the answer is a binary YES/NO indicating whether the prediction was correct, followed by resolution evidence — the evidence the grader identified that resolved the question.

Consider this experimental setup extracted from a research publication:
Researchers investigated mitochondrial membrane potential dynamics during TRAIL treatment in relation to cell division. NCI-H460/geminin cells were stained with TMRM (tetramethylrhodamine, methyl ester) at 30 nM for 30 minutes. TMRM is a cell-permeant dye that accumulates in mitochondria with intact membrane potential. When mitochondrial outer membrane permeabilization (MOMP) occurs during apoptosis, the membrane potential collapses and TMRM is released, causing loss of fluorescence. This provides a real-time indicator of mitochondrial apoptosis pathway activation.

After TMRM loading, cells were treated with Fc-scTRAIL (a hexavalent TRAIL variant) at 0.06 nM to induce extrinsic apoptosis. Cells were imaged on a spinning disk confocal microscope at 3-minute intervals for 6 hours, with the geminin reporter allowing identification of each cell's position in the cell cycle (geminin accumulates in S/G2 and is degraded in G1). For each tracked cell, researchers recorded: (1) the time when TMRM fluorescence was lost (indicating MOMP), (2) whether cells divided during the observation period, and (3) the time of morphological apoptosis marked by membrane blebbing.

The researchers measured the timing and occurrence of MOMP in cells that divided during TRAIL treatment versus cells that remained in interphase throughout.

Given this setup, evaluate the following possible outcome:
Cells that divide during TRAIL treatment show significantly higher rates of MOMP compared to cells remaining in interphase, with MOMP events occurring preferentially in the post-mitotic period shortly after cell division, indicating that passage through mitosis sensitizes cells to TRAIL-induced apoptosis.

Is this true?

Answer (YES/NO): NO